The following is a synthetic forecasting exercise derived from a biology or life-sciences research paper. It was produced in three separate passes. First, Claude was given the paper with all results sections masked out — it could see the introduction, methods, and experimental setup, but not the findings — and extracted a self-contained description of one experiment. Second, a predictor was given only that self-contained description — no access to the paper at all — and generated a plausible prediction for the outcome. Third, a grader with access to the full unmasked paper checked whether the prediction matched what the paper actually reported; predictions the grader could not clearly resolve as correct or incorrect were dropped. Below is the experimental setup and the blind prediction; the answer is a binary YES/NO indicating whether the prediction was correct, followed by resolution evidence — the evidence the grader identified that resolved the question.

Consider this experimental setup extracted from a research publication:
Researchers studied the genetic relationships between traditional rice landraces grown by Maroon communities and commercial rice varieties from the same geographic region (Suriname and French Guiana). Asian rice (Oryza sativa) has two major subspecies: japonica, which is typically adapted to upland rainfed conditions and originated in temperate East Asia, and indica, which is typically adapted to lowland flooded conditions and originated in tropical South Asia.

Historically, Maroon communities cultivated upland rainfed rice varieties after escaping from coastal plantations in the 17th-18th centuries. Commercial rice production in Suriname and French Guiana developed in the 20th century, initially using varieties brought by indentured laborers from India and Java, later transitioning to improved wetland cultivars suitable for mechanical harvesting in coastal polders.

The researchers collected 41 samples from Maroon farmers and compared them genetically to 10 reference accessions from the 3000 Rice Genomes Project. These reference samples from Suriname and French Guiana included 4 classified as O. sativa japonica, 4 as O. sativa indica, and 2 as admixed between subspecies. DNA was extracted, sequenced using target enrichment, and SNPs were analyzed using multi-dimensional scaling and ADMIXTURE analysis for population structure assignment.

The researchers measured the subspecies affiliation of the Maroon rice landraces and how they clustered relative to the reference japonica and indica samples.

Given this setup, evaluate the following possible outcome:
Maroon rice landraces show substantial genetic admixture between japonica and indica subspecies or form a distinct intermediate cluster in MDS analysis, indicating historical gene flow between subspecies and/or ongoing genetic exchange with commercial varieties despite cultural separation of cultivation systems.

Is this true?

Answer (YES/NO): NO